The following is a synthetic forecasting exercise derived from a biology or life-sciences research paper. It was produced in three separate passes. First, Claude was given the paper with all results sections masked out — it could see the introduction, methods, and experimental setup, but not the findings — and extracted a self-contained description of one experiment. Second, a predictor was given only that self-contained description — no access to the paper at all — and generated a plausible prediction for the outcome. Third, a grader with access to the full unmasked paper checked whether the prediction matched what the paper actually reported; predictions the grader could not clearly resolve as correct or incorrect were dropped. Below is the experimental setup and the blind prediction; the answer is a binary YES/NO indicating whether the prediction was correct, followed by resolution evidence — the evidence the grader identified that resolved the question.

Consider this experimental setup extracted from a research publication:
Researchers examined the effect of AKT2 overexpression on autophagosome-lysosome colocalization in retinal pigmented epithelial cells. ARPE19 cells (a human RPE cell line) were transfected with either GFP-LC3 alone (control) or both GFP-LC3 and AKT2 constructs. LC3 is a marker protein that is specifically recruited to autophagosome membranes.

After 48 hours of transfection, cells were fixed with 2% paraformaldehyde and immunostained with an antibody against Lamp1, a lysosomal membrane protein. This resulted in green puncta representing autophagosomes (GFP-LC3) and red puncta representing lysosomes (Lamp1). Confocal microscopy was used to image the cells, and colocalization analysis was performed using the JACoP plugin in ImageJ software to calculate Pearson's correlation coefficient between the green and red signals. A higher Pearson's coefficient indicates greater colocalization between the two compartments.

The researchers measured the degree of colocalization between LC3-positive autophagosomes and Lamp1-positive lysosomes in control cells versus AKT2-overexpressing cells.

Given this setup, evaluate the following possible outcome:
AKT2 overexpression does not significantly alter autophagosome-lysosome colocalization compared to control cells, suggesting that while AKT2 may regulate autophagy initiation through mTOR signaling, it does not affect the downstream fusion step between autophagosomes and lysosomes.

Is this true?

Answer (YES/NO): NO